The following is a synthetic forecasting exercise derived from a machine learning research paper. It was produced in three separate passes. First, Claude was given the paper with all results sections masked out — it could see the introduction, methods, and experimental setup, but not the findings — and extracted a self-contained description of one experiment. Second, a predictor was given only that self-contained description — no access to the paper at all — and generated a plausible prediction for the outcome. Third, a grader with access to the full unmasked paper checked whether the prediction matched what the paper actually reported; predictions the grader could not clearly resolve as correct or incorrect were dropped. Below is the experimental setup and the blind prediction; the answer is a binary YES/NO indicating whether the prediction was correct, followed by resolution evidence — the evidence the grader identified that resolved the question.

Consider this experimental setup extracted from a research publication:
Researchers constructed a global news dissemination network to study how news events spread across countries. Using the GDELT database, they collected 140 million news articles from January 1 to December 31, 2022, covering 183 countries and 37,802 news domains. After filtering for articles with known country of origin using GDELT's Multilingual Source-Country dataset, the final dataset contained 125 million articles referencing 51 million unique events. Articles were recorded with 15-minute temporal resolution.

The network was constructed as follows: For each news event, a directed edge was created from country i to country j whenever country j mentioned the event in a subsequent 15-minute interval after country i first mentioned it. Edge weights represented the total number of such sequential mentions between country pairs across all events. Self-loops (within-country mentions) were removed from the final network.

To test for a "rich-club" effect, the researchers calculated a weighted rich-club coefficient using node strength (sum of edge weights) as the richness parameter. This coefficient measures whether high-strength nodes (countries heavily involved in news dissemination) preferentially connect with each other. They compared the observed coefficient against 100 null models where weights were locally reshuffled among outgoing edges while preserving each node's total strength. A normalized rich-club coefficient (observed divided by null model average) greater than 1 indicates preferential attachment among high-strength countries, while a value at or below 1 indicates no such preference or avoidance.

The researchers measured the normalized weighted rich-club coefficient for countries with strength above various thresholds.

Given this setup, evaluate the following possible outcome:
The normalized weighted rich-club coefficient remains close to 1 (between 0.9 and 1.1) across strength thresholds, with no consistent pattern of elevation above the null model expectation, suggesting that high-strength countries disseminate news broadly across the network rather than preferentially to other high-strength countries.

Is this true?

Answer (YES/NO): NO